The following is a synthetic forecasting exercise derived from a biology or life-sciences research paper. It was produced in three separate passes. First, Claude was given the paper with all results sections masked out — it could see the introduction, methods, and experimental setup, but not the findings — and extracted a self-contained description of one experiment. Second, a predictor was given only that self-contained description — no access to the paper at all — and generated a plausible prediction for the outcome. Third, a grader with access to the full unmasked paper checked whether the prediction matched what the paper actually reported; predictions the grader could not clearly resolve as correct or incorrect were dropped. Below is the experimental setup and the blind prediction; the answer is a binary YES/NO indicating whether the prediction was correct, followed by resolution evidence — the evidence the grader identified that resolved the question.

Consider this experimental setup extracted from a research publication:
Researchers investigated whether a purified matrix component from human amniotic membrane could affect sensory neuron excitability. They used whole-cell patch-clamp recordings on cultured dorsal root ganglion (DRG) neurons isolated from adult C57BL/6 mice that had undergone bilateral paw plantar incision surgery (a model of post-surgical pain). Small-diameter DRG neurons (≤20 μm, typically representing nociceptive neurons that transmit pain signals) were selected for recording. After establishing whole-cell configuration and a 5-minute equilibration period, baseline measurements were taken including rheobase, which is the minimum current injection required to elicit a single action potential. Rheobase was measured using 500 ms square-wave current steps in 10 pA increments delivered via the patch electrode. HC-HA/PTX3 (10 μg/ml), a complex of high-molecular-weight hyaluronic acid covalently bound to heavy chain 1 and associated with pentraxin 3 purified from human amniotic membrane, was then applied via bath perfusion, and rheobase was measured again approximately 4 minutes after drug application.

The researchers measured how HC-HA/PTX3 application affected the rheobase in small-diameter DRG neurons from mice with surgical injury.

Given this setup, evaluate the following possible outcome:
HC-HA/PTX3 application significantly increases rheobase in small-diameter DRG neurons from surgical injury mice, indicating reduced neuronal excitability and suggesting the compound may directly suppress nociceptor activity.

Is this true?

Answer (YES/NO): YES